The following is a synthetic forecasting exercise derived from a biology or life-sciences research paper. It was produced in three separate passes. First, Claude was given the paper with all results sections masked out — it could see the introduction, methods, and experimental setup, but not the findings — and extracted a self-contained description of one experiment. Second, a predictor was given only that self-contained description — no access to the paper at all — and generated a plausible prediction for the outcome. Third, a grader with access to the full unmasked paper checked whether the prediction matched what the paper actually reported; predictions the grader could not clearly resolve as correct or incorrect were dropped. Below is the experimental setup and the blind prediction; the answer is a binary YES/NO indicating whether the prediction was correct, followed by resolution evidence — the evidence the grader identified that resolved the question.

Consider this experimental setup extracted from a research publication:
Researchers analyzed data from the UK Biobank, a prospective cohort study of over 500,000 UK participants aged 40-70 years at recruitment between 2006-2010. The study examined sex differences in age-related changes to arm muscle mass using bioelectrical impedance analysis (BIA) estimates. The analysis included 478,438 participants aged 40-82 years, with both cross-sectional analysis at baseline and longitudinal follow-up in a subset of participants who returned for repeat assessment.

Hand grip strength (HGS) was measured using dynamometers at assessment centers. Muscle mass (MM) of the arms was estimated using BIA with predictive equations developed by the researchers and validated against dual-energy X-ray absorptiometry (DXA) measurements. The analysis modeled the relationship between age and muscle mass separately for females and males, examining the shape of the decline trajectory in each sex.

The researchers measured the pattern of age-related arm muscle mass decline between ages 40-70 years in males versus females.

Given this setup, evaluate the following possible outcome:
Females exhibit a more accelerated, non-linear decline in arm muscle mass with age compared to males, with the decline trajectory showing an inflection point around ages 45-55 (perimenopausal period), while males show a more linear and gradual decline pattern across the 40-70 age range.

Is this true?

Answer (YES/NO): NO